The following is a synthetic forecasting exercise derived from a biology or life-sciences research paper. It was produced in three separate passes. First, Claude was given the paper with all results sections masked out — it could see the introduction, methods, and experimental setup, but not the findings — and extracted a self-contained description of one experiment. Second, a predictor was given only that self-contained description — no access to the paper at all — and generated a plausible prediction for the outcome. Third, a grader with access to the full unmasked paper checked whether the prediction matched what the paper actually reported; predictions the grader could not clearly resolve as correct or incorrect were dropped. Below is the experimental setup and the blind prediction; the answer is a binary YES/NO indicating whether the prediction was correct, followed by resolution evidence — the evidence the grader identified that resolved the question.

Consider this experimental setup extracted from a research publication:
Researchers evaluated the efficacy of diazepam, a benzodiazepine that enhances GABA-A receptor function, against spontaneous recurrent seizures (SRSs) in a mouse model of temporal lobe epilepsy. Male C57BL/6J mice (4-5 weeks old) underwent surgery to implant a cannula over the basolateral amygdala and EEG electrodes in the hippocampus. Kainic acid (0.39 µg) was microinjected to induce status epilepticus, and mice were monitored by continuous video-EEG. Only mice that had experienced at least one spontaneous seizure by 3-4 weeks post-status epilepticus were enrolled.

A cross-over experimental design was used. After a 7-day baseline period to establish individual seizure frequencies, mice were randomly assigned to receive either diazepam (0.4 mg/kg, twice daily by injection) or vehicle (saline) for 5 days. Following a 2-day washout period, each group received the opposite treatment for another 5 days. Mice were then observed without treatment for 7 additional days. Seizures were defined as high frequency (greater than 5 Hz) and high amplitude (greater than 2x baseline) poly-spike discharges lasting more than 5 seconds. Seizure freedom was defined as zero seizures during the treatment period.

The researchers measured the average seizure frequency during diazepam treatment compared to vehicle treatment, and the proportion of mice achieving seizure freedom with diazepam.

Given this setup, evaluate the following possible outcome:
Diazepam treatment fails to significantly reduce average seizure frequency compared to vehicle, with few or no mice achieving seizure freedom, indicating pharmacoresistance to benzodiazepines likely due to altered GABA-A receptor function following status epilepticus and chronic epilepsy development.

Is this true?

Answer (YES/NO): NO